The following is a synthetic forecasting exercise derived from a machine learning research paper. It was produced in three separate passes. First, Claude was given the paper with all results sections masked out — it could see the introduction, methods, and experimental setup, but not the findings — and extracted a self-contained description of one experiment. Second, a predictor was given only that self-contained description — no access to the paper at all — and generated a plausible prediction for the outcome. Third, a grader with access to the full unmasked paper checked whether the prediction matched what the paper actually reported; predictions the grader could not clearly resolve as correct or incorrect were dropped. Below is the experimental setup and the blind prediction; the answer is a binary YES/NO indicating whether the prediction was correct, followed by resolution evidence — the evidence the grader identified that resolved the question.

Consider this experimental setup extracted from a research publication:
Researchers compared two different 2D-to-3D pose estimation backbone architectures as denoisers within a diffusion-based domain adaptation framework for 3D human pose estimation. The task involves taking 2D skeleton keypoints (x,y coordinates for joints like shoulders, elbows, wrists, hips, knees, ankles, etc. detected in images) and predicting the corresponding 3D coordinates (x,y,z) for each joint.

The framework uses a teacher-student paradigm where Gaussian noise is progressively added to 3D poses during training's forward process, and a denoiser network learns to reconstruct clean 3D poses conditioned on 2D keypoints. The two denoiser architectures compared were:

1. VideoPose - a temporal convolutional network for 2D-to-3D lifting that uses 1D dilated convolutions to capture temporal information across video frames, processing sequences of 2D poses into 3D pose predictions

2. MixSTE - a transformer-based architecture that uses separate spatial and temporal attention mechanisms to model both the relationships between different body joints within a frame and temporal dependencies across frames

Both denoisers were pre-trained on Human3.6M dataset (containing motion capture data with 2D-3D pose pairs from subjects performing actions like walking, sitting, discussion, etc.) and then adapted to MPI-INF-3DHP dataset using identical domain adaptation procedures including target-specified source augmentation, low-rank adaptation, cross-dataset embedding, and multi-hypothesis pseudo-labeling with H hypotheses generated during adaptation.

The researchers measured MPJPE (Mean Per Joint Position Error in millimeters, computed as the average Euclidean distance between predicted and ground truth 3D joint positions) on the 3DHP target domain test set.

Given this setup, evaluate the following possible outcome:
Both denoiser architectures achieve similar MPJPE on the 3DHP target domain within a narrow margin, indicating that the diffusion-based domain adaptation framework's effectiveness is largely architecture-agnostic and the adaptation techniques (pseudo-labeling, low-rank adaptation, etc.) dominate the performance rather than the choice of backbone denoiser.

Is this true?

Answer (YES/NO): NO